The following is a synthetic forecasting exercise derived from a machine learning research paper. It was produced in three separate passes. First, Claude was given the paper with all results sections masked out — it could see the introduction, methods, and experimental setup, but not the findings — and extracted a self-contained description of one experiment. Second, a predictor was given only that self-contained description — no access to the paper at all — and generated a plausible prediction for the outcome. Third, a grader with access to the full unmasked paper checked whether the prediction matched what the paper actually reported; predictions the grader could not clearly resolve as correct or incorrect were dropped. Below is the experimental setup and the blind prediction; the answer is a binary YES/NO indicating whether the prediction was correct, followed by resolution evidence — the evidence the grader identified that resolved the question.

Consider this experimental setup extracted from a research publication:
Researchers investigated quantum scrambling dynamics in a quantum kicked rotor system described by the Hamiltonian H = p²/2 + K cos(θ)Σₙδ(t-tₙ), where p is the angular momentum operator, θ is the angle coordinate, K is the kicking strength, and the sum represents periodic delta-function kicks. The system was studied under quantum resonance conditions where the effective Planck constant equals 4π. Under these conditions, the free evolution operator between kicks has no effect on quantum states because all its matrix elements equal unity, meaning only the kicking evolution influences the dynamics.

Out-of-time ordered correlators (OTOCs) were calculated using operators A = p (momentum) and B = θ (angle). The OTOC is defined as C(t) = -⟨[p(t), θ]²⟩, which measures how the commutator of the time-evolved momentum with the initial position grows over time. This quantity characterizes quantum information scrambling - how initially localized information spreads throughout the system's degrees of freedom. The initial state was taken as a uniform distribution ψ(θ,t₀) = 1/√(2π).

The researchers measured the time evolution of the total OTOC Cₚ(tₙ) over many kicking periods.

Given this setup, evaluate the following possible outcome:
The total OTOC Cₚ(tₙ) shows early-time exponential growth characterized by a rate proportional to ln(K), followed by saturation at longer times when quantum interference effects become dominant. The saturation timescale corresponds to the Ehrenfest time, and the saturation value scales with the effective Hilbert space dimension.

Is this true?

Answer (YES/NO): NO